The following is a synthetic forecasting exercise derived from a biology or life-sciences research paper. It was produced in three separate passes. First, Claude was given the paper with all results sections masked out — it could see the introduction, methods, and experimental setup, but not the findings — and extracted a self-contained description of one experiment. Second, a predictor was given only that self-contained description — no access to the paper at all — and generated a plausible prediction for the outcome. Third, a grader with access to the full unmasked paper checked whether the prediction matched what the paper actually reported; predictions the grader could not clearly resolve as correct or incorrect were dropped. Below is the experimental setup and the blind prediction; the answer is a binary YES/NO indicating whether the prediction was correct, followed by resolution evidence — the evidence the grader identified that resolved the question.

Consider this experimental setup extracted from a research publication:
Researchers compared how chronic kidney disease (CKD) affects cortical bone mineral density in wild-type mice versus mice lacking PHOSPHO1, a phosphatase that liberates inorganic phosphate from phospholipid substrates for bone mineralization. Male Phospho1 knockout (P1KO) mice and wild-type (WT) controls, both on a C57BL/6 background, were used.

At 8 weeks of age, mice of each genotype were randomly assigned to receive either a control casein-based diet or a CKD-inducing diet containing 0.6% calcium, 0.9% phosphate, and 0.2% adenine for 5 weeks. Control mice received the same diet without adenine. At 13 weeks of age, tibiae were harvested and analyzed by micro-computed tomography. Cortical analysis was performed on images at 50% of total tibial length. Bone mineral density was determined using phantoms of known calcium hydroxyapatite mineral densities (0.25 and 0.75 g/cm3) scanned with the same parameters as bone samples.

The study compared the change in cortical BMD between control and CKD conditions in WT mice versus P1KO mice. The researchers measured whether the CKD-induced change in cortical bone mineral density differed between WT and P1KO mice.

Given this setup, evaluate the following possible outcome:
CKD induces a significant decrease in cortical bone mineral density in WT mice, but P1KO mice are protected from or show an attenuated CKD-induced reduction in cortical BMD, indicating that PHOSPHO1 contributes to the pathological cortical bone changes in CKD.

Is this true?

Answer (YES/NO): NO